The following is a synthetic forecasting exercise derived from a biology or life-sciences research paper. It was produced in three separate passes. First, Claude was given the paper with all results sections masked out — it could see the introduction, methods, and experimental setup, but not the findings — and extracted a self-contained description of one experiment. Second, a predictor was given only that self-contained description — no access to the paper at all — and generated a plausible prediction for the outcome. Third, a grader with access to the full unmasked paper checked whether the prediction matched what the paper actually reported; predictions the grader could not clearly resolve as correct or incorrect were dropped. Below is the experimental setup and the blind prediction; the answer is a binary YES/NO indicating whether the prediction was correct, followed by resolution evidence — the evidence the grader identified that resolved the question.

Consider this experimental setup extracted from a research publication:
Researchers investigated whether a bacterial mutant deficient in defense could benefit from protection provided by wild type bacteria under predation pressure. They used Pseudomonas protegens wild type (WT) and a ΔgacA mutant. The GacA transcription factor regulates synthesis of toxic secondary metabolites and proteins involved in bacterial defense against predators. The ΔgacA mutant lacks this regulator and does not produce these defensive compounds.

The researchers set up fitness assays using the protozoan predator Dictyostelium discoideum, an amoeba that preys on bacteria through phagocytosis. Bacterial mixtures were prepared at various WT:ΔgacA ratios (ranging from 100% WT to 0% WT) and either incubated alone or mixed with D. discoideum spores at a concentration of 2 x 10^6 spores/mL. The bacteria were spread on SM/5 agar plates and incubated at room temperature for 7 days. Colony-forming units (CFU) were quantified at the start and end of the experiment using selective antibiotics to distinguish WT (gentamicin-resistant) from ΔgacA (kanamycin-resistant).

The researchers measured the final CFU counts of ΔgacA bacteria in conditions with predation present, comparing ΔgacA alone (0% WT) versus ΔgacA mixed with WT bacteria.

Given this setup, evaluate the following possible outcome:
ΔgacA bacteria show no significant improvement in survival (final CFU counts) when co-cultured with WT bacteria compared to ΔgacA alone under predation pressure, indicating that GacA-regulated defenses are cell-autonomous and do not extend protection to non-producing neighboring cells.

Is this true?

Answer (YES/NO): NO